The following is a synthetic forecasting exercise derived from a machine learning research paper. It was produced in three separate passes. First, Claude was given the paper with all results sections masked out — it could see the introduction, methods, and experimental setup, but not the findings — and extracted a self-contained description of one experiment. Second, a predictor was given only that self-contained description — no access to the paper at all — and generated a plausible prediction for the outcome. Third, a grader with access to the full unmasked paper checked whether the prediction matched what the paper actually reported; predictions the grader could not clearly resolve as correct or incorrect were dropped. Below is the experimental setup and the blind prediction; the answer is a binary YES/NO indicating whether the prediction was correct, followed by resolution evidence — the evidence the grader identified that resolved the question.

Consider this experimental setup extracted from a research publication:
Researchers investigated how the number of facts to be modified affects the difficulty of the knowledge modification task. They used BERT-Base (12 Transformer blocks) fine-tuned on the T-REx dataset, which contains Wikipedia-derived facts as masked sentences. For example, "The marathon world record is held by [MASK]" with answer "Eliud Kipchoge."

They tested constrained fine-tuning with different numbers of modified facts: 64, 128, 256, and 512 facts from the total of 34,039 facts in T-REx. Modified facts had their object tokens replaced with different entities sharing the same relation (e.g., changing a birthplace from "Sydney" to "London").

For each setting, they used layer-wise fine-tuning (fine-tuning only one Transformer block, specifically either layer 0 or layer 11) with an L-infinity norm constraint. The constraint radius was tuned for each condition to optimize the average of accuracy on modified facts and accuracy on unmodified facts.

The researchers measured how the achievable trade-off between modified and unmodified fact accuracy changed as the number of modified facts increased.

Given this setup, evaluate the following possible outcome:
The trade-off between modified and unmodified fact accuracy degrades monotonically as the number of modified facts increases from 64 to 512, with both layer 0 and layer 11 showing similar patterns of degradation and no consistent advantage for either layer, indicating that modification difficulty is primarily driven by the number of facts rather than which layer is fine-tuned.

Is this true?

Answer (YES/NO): NO